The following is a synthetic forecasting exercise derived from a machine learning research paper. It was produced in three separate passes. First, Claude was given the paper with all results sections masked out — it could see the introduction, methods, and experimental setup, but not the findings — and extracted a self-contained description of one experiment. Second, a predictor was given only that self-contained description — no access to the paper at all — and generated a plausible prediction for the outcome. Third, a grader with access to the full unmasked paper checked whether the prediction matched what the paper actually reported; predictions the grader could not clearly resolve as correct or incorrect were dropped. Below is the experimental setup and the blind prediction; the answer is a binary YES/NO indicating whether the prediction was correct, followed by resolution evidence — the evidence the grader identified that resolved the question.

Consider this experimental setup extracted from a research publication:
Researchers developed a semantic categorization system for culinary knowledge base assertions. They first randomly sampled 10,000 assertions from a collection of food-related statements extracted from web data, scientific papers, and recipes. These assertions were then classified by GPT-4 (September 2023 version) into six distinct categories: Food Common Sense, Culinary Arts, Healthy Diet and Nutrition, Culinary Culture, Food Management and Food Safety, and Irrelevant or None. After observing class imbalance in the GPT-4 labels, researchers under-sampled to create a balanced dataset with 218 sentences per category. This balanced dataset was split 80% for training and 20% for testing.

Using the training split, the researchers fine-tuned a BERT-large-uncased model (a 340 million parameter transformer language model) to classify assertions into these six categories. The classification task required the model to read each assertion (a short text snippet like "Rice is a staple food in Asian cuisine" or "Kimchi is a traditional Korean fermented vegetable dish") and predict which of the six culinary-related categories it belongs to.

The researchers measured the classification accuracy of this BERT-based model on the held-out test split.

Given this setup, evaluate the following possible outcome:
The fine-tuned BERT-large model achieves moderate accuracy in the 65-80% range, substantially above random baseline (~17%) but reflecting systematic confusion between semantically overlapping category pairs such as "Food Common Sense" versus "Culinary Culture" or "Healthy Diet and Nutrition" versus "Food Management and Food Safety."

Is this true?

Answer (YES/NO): NO